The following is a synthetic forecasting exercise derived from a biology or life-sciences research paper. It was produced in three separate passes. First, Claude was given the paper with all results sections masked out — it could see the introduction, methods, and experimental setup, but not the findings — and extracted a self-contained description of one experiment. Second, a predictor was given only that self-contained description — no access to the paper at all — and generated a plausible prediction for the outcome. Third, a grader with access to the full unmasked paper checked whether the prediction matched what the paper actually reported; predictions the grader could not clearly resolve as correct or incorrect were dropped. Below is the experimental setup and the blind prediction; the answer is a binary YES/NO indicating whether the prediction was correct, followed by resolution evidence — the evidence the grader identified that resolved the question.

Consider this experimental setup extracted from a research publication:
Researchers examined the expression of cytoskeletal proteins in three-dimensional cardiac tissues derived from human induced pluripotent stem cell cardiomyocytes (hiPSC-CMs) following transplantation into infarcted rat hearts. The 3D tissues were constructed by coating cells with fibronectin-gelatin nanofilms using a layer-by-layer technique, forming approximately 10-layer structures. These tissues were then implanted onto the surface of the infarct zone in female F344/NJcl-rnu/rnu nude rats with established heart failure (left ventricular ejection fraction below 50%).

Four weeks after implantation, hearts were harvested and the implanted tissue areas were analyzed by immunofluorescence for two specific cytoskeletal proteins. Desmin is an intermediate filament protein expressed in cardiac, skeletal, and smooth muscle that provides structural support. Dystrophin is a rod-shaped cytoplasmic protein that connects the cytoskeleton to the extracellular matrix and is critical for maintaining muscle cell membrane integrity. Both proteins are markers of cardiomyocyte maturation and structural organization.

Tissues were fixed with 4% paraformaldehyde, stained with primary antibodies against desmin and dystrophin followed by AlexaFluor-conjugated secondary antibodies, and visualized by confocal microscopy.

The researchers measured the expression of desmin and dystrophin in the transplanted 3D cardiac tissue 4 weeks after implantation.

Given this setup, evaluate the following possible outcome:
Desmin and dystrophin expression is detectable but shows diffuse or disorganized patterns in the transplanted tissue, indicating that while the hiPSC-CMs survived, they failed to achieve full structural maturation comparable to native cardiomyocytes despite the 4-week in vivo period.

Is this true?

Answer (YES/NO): NO